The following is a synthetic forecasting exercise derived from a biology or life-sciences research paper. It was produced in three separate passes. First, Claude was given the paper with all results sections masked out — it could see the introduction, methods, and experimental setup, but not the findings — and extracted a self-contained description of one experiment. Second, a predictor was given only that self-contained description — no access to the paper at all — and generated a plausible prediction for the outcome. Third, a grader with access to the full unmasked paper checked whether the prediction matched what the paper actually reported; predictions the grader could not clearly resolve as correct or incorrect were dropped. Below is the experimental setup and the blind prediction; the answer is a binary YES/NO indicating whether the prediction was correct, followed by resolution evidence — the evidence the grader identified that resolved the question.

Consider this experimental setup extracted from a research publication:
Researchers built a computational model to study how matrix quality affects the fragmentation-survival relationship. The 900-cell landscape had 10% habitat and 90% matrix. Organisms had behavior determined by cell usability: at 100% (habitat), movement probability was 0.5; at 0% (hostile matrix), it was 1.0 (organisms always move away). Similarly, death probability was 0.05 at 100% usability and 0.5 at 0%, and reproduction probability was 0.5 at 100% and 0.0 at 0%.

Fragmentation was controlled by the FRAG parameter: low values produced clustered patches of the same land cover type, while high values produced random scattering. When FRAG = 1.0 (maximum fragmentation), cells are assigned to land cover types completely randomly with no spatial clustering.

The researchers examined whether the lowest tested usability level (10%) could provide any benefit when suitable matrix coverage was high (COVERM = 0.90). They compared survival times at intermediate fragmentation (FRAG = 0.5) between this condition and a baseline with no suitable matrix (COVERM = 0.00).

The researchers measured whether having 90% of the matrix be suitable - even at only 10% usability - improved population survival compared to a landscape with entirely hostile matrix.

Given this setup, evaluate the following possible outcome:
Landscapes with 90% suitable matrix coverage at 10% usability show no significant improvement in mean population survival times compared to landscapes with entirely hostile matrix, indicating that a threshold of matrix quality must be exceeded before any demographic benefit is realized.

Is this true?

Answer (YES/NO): YES